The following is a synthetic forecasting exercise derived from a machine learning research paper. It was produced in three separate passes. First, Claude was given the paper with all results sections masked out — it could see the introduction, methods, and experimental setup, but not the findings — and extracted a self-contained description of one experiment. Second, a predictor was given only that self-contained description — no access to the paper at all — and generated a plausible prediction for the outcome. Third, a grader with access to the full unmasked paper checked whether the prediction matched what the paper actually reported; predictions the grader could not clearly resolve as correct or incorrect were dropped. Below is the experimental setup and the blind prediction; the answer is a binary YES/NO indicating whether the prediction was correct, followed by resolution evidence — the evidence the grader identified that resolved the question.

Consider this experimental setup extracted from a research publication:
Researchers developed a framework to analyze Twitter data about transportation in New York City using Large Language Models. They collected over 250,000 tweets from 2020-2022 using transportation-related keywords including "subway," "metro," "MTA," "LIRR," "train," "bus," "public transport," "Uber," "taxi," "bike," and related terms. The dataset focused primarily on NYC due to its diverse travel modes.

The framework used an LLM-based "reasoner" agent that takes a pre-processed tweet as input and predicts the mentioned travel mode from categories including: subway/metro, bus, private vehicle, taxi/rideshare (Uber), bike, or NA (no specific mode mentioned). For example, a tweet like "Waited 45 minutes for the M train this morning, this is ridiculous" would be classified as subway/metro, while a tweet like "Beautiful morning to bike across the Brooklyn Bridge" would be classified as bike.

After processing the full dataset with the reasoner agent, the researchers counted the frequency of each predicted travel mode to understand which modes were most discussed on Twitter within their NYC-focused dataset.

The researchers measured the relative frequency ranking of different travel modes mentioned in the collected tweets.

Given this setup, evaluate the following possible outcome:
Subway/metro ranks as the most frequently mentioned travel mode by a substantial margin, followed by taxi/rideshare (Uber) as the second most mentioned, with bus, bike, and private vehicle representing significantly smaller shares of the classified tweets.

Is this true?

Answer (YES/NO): NO